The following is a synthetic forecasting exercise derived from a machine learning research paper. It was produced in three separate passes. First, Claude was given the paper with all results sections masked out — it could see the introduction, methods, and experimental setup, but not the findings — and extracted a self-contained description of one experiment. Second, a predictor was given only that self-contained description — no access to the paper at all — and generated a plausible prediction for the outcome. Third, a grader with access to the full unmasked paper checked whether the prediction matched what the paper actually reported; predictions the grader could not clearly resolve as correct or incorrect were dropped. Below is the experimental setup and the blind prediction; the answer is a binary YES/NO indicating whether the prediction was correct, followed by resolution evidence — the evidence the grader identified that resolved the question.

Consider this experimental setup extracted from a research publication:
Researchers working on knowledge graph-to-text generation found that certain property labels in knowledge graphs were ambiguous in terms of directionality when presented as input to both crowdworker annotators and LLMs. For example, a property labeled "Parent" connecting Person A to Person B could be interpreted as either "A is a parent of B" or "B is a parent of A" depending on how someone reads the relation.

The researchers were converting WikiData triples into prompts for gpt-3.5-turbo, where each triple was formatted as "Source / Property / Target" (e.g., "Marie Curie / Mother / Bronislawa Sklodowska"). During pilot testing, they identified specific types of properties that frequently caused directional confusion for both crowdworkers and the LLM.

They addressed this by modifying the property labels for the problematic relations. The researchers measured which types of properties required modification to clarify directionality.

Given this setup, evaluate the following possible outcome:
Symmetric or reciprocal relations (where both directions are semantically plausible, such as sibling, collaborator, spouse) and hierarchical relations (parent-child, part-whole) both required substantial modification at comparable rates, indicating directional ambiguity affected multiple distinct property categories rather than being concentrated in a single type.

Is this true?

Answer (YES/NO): NO